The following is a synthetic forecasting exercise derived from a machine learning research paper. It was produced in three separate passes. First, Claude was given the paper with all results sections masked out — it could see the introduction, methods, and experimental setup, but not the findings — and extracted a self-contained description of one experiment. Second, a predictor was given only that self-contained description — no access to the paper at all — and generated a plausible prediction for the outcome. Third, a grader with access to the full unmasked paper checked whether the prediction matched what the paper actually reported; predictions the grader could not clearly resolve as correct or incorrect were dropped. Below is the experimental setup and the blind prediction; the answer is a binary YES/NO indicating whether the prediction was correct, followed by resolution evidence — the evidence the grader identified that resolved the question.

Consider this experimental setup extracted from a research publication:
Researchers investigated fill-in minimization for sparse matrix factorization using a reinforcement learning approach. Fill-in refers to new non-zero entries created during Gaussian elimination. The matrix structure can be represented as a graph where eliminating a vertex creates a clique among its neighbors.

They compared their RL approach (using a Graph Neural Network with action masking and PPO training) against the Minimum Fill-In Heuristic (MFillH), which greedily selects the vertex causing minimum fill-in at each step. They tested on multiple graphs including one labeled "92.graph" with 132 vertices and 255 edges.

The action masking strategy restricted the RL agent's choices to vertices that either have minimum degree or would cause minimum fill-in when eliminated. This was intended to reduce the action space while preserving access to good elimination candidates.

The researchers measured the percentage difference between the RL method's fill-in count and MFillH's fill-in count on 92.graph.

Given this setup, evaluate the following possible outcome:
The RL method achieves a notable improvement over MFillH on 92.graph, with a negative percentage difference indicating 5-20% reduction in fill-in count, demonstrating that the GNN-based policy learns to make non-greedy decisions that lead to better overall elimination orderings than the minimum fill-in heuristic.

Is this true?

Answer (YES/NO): NO